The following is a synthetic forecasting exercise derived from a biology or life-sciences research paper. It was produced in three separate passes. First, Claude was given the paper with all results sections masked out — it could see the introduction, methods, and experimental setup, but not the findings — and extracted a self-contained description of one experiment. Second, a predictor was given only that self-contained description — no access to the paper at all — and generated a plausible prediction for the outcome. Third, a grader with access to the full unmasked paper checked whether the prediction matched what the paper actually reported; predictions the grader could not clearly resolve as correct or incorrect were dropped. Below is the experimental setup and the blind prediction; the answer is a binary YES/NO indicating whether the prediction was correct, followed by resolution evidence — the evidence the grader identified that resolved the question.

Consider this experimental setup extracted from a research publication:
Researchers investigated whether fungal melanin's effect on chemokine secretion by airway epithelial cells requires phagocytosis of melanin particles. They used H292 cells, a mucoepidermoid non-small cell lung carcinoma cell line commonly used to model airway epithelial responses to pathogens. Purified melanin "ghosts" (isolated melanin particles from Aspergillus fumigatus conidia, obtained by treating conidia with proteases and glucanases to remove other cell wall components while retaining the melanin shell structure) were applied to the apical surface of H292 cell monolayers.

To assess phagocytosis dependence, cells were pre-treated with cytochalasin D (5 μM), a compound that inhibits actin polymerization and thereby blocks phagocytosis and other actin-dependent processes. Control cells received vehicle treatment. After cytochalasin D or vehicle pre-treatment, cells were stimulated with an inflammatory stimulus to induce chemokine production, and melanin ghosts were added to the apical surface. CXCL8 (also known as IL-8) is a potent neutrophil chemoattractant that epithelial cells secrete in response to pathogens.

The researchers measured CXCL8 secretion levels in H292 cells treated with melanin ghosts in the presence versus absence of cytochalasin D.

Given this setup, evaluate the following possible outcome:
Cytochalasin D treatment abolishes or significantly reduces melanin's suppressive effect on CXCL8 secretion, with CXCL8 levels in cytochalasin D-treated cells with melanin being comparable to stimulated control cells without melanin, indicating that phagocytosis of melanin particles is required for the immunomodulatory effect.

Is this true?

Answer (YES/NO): NO